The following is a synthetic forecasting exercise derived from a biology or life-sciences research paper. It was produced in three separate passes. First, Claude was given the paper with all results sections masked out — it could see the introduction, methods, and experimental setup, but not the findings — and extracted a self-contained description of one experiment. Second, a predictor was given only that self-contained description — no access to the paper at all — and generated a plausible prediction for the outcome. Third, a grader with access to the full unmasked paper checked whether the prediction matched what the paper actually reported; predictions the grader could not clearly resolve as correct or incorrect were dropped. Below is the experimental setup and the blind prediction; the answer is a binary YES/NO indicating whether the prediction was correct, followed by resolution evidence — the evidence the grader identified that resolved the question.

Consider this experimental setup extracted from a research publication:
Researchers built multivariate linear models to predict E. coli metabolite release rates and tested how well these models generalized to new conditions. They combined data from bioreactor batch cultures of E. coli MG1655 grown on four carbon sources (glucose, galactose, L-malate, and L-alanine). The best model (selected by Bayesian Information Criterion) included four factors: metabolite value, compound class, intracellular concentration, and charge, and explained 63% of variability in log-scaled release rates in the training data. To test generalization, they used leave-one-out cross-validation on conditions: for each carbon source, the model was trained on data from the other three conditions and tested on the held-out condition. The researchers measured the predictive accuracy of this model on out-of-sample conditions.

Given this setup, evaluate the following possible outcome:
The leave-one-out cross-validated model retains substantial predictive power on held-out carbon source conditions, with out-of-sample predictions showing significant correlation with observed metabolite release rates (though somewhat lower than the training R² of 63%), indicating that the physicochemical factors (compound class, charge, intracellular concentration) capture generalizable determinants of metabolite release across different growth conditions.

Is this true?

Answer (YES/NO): NO